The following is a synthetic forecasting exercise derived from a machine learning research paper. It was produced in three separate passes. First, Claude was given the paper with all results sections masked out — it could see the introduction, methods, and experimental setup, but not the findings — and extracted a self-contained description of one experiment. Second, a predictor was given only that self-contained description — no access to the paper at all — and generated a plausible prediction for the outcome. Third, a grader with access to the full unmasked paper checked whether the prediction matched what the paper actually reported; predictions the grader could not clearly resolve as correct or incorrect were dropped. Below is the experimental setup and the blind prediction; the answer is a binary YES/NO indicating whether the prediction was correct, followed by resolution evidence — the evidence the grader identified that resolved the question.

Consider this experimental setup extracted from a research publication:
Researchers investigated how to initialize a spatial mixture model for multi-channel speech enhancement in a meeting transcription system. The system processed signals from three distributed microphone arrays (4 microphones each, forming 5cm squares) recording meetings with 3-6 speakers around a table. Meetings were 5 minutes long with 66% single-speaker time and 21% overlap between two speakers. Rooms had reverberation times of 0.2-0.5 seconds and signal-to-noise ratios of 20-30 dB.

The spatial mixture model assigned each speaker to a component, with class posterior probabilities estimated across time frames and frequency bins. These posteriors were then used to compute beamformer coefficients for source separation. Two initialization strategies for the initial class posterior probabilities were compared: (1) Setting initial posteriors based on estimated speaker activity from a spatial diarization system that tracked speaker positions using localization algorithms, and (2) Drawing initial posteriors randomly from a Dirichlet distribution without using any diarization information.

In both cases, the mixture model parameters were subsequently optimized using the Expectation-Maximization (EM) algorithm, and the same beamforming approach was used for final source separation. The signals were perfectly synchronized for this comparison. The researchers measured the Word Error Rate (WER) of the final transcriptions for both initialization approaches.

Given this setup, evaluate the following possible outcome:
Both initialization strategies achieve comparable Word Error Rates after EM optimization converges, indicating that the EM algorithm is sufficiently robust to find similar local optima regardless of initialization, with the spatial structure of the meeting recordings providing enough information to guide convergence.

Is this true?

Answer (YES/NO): NO